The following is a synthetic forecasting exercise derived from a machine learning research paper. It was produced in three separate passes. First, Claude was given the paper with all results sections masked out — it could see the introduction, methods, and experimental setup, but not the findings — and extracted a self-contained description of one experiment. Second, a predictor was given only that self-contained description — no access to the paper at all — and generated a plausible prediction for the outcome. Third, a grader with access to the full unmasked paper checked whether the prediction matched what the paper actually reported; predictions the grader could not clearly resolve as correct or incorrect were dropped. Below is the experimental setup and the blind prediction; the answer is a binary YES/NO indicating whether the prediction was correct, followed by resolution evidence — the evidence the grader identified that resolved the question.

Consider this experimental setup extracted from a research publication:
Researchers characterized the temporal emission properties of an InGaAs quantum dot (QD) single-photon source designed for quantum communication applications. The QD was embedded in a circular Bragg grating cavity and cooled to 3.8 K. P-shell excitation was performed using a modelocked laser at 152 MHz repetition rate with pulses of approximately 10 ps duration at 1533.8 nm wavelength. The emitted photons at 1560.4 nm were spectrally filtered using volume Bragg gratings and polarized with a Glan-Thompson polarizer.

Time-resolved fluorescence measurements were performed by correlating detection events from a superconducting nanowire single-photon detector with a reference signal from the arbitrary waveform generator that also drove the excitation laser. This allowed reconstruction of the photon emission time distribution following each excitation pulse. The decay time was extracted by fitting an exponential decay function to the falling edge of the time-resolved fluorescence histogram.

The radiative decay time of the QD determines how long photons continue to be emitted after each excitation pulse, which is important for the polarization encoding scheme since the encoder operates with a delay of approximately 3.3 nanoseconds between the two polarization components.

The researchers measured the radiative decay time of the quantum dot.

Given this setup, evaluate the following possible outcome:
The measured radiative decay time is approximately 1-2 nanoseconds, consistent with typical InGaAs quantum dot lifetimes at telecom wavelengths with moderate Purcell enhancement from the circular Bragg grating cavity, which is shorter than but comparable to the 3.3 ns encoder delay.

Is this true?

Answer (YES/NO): YES